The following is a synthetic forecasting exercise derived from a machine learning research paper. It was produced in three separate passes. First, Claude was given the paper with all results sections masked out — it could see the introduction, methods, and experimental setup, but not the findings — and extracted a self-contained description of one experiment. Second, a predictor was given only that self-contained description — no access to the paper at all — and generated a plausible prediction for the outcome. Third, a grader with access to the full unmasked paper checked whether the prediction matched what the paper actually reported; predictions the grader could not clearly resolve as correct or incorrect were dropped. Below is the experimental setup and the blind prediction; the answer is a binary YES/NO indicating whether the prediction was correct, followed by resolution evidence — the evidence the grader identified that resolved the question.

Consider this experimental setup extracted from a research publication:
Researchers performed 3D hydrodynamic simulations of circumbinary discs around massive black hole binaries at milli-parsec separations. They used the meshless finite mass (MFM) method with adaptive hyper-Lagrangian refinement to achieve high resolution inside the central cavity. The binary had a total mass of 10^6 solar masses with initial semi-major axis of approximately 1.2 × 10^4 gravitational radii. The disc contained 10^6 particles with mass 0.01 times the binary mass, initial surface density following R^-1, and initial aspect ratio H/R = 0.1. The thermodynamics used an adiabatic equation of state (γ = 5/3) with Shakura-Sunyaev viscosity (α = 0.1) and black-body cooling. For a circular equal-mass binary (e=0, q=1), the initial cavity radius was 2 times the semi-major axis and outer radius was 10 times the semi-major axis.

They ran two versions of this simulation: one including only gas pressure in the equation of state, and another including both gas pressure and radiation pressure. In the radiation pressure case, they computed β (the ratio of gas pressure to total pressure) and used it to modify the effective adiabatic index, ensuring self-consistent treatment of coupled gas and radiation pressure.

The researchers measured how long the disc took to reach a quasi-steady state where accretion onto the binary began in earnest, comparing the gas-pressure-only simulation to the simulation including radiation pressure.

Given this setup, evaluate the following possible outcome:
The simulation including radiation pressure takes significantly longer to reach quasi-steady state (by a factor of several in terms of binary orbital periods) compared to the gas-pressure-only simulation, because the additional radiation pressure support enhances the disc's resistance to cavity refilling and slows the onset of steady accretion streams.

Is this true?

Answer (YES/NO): NO